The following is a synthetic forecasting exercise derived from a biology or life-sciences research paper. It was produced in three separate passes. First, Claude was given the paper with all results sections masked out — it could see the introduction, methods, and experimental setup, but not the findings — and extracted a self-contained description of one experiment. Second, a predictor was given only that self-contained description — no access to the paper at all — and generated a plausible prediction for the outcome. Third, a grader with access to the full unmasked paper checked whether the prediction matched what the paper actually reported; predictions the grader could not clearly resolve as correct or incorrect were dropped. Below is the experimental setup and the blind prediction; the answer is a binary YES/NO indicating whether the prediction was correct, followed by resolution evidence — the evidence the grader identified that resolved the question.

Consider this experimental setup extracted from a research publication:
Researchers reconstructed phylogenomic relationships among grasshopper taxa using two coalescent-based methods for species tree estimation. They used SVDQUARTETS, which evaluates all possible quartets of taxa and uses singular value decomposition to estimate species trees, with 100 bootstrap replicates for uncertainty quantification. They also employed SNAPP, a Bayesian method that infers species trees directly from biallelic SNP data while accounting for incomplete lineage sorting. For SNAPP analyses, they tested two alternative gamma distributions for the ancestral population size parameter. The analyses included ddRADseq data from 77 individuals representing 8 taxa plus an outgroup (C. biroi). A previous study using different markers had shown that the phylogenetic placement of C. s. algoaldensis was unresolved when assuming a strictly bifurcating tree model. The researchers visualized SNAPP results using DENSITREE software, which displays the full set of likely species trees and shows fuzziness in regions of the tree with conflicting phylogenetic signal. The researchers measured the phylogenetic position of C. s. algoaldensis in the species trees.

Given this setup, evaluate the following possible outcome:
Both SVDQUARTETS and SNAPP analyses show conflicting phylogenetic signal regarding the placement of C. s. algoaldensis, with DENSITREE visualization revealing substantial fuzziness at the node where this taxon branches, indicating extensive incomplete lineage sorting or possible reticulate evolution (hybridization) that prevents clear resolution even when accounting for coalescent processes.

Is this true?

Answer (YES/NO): NO